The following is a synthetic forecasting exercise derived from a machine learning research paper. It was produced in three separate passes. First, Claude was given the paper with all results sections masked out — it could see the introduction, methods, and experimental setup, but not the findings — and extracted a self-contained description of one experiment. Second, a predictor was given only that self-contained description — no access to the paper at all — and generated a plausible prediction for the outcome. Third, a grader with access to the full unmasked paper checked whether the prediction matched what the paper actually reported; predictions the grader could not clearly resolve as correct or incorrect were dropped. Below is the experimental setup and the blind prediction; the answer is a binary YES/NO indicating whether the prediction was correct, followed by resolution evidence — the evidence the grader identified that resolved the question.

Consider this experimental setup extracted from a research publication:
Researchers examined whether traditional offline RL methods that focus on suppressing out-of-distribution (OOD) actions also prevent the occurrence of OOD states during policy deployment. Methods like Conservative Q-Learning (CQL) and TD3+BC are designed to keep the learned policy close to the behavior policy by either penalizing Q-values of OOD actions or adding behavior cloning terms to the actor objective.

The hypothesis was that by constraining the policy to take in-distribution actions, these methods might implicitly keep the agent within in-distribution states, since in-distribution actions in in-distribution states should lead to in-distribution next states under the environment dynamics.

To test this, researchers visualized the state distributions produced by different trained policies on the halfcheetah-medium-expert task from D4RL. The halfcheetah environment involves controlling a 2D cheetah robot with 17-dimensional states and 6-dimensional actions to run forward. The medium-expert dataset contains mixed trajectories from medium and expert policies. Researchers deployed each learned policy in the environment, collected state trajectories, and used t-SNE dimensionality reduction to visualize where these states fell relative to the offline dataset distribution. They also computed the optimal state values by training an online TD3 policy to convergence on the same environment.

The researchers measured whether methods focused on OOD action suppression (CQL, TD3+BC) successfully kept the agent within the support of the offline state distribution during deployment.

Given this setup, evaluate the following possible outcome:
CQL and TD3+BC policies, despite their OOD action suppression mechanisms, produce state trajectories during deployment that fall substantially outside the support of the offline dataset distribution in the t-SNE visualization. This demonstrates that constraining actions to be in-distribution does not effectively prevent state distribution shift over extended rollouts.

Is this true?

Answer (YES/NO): YES